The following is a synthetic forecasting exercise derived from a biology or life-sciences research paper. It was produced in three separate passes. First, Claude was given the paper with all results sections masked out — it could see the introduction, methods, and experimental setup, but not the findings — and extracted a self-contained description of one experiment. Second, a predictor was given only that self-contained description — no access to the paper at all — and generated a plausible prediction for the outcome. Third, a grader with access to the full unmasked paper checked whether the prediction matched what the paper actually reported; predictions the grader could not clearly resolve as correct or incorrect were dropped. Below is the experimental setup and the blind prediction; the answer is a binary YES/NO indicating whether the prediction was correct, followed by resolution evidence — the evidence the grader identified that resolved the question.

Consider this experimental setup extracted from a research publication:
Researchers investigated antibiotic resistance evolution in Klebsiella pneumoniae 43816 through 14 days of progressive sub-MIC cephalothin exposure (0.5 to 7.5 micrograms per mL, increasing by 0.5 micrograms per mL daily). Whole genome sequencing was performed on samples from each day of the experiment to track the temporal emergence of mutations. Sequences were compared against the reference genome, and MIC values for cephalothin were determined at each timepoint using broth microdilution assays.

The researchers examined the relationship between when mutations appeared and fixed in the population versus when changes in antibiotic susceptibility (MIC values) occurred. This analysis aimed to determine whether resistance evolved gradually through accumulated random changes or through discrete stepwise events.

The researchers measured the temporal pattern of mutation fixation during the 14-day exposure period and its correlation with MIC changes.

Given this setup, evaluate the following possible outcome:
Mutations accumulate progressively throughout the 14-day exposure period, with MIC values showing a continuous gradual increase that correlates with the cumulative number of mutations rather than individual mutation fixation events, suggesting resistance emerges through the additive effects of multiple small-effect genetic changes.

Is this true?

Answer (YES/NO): NO